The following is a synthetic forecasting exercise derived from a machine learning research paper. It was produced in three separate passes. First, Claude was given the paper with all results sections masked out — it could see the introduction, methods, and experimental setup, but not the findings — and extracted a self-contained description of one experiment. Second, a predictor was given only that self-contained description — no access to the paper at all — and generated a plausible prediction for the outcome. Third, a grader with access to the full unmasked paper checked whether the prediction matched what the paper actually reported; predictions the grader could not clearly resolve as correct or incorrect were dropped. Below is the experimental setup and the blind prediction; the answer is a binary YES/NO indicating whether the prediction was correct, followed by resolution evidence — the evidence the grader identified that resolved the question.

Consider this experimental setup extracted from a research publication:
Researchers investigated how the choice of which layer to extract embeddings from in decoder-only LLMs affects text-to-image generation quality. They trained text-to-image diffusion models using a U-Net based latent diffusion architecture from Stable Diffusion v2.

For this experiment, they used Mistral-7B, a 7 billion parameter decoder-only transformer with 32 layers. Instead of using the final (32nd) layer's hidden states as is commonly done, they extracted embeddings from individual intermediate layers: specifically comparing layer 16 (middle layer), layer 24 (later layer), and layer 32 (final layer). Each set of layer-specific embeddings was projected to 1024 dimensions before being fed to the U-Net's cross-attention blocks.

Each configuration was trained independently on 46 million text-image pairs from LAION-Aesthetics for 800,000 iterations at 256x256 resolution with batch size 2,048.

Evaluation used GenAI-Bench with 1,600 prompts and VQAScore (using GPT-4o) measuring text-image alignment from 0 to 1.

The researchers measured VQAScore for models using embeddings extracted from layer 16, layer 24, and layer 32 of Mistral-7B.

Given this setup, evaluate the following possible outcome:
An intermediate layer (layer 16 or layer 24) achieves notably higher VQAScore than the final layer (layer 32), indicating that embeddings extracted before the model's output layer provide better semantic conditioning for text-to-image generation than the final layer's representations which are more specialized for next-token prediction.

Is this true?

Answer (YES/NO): YES